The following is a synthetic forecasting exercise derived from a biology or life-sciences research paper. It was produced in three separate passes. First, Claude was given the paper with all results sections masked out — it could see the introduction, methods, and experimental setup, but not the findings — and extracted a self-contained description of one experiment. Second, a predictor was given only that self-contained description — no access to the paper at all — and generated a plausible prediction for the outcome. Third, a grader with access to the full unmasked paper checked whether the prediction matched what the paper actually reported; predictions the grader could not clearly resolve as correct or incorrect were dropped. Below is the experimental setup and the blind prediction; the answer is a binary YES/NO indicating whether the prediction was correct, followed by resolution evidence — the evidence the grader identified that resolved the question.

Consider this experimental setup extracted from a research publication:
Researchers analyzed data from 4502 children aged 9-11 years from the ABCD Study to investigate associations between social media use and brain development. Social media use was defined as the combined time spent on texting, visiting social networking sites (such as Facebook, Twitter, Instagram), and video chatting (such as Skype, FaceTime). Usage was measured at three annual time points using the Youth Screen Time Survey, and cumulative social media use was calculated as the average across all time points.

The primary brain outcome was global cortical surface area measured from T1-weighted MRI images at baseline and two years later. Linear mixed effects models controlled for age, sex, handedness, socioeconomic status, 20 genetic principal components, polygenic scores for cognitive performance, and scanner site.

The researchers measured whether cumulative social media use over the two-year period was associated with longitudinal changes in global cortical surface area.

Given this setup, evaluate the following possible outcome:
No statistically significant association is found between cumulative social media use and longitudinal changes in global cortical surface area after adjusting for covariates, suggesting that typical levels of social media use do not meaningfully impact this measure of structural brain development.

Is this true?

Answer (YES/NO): YES